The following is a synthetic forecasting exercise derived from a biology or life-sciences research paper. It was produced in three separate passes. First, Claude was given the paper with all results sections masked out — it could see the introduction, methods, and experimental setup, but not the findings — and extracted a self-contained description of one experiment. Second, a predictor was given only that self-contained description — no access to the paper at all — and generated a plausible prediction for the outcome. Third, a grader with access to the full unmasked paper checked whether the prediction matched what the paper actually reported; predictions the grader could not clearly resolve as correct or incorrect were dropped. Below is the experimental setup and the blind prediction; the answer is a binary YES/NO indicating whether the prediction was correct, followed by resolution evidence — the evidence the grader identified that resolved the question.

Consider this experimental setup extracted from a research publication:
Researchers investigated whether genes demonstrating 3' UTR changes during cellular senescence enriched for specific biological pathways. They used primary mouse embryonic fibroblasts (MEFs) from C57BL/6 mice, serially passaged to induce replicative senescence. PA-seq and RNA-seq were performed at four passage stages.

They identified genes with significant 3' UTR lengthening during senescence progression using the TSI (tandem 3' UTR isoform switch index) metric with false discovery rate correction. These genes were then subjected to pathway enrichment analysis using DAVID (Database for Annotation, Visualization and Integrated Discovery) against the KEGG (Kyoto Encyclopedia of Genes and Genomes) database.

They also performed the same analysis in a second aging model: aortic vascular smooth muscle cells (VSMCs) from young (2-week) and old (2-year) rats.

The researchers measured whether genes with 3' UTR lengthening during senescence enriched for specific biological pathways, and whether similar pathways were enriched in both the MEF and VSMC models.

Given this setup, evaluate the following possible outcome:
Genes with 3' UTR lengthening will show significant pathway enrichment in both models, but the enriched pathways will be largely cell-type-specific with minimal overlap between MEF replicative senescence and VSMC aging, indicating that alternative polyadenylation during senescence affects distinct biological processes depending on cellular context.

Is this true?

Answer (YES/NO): NO